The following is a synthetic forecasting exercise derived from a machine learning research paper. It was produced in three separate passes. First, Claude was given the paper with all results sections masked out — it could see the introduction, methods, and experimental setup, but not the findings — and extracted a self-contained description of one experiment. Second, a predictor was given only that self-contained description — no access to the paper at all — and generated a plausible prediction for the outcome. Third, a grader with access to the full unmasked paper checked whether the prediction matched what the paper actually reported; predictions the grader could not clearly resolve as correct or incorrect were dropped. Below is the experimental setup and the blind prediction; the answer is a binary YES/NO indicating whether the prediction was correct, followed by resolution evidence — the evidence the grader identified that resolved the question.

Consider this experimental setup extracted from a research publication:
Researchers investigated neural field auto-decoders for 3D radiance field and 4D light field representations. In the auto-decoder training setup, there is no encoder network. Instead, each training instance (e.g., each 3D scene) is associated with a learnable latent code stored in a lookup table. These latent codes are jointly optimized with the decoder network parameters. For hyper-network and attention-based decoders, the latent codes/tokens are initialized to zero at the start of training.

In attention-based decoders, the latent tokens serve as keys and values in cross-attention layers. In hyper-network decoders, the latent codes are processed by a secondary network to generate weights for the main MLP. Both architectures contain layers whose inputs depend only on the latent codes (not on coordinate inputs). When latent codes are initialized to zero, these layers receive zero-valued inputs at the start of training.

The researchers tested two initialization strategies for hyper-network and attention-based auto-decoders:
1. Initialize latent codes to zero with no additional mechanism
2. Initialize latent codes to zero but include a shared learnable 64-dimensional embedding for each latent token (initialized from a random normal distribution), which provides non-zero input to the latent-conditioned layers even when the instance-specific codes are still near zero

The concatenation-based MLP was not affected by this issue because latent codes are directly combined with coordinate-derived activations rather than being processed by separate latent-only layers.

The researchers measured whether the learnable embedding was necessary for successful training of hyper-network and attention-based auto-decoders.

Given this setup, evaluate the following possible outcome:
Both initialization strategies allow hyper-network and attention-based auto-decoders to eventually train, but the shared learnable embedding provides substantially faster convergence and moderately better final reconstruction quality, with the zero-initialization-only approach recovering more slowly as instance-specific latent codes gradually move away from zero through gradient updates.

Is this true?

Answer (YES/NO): NO